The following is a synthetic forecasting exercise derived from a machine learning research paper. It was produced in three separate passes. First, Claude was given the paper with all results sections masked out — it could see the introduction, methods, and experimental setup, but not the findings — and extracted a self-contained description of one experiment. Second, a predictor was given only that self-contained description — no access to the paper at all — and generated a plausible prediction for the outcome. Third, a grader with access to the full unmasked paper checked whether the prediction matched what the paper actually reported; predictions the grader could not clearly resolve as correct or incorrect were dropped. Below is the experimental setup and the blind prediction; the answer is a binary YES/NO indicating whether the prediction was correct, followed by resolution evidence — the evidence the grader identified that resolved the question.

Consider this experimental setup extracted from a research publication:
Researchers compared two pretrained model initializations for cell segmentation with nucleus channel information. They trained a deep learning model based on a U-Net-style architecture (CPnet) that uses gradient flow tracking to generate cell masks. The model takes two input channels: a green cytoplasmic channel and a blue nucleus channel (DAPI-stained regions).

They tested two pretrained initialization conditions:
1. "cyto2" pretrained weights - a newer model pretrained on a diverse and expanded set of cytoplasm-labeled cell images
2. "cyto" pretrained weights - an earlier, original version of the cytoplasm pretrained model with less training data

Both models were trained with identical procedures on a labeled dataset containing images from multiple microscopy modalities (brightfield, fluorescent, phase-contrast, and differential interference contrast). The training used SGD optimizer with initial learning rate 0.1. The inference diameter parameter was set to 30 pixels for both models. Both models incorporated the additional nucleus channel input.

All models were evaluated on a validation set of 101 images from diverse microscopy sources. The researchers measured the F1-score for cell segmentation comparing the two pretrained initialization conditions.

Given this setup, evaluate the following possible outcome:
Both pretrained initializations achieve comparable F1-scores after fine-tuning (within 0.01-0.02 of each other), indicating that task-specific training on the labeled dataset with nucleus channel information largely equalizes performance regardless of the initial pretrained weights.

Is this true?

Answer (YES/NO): NO